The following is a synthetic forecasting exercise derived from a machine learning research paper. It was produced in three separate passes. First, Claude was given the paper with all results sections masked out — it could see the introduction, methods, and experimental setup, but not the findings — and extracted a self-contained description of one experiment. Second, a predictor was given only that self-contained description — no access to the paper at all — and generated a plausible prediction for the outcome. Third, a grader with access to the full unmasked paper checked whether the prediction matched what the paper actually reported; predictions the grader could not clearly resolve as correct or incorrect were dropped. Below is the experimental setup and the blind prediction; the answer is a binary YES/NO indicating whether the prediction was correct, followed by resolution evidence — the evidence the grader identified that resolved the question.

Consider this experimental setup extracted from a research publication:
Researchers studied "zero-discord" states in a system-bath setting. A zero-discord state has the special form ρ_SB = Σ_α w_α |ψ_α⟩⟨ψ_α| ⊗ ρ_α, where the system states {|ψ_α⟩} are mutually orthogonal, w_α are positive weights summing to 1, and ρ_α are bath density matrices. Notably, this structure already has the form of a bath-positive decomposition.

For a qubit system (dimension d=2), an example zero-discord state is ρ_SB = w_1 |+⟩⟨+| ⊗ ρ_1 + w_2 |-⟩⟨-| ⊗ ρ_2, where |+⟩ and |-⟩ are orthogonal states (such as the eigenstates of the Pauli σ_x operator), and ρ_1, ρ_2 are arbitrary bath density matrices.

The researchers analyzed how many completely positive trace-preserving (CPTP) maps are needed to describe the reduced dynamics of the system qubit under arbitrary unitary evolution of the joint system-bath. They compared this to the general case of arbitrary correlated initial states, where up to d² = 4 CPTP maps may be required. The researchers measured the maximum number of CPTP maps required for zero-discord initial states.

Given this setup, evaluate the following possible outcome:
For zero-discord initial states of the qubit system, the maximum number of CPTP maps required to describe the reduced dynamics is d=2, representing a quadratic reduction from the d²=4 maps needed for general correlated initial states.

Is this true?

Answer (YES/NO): YES